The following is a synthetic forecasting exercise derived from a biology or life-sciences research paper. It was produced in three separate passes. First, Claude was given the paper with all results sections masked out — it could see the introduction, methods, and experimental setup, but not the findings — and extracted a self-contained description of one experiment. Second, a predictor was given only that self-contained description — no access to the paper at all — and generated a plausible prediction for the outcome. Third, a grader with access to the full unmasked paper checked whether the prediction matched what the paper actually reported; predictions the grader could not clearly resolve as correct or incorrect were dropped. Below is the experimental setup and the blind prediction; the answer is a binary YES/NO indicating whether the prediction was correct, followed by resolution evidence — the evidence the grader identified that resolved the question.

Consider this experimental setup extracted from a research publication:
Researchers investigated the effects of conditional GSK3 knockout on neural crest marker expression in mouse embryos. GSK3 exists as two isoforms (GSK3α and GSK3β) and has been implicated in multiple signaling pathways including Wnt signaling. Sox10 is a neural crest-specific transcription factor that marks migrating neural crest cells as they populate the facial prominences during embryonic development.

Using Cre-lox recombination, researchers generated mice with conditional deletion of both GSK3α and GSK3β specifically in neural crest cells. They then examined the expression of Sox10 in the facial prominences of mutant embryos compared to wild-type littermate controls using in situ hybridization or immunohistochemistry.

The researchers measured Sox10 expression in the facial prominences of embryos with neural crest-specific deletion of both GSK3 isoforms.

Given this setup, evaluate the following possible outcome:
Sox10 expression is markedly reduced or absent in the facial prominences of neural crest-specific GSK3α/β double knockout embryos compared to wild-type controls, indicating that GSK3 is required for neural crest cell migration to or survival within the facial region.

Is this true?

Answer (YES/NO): YES